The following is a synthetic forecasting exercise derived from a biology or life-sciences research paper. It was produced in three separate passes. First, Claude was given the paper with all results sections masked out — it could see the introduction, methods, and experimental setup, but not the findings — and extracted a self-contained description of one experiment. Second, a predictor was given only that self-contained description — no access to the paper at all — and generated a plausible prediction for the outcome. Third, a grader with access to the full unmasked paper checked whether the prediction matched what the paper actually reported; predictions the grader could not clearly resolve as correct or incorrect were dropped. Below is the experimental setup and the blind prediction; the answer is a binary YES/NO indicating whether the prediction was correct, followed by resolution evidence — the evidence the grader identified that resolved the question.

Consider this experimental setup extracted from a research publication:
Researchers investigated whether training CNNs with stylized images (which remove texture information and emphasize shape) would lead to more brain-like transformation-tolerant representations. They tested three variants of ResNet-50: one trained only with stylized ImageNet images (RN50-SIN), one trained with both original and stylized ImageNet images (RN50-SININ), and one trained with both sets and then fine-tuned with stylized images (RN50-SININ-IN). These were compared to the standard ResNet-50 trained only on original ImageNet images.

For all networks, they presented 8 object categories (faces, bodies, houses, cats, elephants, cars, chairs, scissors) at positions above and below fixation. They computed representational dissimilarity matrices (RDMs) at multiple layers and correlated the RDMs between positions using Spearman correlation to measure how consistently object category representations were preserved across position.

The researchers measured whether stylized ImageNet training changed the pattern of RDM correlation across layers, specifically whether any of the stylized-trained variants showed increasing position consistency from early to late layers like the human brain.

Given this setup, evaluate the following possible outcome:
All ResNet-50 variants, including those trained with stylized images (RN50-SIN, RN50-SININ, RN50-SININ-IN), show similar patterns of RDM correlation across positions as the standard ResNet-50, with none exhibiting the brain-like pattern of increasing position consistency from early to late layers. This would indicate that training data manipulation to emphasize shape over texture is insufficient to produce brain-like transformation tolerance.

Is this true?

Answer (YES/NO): YES